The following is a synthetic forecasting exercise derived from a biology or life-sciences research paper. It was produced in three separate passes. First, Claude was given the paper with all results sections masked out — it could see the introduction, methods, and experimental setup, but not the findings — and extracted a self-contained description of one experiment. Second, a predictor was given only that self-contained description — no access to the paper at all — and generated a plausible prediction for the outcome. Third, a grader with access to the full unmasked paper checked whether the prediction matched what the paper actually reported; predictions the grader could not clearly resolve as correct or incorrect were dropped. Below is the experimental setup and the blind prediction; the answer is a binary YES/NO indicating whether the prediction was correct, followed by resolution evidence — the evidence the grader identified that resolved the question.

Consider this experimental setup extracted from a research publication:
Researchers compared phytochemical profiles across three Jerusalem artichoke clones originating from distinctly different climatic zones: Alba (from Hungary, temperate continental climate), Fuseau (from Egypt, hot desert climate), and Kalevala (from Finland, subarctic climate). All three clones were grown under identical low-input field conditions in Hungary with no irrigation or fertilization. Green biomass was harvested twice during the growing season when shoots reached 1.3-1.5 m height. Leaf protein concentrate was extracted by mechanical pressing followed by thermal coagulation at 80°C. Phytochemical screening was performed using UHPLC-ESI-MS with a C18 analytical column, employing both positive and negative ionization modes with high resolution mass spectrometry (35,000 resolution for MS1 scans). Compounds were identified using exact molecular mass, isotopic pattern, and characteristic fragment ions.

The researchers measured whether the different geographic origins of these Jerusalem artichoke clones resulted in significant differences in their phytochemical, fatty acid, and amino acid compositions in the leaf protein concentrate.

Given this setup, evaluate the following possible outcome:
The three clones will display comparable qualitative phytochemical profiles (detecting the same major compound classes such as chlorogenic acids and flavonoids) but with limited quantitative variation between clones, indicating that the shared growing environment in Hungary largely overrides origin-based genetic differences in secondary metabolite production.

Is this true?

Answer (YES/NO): YES